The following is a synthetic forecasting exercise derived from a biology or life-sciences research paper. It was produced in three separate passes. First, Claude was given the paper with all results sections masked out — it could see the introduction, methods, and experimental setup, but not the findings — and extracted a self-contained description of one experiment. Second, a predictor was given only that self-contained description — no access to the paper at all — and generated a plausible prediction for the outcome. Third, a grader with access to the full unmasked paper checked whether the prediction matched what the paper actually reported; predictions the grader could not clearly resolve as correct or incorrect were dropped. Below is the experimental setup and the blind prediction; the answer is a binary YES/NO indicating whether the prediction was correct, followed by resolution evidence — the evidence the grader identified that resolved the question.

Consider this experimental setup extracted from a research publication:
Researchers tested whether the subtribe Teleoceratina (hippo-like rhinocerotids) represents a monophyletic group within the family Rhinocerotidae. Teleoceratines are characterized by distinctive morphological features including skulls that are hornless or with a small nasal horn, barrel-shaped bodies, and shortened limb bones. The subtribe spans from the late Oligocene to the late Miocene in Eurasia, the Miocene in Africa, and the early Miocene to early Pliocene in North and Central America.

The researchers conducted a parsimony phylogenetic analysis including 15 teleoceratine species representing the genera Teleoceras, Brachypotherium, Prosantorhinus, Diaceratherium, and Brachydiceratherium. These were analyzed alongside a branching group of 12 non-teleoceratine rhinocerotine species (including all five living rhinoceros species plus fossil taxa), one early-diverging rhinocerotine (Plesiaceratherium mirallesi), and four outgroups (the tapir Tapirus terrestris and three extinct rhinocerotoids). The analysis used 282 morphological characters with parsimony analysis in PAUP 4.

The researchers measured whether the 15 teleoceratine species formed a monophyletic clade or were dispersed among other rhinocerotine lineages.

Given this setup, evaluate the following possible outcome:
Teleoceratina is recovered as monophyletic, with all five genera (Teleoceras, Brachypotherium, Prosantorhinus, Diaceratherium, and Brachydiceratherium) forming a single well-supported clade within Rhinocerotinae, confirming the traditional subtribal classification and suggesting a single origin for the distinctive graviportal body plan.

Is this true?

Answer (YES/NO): NO